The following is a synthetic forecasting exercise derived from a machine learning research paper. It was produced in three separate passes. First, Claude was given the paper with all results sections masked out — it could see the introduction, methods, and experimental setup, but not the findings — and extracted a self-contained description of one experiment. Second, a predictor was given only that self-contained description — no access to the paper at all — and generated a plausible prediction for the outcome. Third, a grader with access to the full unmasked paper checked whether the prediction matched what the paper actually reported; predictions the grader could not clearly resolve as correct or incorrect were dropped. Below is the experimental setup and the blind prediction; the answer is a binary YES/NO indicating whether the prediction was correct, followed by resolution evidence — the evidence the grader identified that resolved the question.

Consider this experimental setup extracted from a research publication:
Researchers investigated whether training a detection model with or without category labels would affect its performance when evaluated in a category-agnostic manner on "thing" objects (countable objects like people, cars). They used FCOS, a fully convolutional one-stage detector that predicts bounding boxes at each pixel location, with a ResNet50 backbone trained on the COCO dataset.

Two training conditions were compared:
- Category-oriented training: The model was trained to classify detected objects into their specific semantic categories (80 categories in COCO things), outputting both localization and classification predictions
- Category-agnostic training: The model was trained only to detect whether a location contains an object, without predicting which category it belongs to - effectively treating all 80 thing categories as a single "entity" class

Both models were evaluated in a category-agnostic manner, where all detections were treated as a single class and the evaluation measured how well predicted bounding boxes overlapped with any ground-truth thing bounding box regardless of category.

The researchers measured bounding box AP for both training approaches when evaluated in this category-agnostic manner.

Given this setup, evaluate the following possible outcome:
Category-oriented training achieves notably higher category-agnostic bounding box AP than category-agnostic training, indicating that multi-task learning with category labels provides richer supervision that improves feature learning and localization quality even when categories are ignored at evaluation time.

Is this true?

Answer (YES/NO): NO